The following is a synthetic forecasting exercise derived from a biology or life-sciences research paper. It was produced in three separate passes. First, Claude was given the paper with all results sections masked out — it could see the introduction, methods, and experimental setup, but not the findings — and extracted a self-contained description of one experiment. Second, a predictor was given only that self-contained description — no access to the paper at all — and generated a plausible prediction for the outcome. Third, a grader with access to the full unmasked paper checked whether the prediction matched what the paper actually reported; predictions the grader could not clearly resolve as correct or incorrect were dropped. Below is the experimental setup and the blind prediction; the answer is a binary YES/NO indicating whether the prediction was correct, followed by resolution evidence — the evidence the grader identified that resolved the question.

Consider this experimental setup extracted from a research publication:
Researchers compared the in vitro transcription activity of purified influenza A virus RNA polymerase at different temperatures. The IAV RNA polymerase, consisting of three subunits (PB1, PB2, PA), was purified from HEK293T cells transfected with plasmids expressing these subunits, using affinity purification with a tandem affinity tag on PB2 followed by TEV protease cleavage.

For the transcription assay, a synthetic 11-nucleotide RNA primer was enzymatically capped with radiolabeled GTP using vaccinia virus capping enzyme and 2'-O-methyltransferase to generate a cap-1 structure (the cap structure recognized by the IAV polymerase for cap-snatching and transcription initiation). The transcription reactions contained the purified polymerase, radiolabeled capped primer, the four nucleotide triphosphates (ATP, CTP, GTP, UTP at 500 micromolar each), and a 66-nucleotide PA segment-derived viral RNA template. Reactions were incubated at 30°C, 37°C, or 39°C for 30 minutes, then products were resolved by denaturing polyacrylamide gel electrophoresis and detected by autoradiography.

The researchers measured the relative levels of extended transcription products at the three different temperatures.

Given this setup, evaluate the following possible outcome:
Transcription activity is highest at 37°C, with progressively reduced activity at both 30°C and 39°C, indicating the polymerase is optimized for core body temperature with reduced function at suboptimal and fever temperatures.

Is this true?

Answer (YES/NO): NO